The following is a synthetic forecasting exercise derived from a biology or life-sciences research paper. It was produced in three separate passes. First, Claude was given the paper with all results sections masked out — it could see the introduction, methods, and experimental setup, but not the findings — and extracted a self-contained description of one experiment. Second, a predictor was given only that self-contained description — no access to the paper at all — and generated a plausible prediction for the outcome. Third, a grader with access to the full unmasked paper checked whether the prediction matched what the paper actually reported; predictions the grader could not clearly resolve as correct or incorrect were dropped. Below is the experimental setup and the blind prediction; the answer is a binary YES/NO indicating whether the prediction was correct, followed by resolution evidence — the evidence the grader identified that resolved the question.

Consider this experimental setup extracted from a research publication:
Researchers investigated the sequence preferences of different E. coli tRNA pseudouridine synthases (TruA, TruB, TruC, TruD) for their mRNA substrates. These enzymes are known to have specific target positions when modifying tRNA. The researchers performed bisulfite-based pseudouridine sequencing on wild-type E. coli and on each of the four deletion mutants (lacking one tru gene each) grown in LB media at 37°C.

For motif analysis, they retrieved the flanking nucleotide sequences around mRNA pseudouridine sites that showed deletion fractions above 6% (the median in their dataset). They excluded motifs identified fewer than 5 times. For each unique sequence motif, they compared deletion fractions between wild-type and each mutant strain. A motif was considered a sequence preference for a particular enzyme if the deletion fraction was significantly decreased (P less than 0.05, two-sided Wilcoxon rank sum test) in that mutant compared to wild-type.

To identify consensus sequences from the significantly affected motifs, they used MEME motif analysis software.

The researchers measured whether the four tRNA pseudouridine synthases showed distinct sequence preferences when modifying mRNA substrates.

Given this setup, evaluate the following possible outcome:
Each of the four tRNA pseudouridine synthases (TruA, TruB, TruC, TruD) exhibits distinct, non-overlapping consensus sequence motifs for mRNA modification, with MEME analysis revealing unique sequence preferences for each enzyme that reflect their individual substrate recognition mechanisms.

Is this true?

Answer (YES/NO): NO